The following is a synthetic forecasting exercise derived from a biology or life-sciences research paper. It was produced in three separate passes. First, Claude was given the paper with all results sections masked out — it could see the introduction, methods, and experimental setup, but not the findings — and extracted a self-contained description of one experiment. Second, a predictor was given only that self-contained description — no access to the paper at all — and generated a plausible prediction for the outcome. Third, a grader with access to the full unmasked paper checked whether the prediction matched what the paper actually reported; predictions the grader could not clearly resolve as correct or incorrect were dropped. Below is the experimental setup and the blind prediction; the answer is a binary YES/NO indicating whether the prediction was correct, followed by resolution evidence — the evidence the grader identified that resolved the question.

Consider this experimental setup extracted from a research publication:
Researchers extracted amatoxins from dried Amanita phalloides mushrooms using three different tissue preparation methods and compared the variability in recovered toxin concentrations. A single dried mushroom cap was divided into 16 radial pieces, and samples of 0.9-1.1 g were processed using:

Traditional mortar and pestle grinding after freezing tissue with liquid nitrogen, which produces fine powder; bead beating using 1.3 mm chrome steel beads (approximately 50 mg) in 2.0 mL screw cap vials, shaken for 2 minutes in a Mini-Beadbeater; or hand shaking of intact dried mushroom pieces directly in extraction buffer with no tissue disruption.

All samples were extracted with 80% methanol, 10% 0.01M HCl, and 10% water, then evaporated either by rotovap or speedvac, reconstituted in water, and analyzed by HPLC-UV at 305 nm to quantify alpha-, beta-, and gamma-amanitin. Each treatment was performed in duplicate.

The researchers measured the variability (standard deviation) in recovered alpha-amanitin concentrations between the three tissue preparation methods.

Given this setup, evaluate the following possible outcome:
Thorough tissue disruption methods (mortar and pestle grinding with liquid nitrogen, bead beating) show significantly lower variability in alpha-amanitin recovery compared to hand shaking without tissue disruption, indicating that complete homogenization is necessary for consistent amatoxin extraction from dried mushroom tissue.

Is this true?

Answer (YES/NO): NO